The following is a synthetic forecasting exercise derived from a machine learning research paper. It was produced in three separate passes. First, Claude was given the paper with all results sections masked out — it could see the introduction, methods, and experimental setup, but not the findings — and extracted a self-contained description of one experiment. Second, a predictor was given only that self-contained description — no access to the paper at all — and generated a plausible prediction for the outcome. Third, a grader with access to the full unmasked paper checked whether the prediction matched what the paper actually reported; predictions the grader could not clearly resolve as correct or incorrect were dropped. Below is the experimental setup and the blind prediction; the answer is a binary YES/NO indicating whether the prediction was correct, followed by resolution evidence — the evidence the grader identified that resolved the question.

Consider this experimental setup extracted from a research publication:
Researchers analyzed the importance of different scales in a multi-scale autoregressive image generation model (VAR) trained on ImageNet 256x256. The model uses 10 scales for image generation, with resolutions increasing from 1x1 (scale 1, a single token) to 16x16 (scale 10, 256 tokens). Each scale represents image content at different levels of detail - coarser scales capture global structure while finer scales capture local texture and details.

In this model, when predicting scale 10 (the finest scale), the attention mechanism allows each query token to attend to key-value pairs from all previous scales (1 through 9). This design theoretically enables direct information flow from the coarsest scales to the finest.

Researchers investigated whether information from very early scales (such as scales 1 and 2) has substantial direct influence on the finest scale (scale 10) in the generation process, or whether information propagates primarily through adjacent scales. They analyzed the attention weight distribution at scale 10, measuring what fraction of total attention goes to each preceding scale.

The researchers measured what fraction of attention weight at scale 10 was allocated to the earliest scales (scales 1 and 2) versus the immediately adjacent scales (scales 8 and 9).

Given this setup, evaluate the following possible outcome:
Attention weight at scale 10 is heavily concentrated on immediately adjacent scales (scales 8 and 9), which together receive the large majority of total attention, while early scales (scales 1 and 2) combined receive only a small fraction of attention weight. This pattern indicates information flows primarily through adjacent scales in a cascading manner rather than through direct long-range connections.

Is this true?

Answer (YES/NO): YES